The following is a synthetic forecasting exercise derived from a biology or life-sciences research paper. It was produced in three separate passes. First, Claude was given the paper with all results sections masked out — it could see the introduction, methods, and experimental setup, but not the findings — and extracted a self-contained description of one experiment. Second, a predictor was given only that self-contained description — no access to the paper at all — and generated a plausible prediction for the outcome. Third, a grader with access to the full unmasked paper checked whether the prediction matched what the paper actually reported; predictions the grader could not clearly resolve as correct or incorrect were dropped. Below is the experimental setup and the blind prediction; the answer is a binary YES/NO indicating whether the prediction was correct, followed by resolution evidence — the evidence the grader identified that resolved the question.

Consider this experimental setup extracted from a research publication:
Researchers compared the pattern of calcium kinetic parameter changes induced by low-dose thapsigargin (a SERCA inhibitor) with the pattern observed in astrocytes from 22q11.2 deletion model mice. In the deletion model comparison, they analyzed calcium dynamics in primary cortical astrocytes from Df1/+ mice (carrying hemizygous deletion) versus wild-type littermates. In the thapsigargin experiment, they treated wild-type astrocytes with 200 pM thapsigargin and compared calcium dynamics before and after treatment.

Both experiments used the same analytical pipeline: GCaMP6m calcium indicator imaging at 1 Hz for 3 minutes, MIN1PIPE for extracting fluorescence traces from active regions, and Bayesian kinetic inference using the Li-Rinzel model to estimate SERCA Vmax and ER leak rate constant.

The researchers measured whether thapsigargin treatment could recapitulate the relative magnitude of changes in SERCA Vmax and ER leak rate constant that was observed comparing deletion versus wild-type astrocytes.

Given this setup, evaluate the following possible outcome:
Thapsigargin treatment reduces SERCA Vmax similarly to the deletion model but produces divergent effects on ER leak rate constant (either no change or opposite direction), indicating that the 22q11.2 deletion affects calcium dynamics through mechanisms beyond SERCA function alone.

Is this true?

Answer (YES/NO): NO